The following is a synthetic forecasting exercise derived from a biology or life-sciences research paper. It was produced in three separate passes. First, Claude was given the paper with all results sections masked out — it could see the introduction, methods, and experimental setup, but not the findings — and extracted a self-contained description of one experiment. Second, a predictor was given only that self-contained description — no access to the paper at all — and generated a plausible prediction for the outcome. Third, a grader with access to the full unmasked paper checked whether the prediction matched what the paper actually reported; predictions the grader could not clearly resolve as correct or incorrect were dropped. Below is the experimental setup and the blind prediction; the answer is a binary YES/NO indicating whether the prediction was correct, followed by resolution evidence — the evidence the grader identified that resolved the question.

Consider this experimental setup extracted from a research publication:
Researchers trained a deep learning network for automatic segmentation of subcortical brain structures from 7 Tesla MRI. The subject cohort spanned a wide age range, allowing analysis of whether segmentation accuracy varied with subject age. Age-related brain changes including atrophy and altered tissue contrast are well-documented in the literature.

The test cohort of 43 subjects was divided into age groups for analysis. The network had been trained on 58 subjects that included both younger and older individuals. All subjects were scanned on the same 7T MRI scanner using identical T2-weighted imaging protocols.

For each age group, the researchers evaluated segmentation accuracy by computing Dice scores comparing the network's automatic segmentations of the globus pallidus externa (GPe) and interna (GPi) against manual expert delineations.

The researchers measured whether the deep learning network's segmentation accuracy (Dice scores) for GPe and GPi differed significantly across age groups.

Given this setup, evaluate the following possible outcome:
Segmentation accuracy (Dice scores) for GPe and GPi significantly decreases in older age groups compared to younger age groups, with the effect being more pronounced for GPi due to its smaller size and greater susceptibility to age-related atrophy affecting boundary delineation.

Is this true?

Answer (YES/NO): NO